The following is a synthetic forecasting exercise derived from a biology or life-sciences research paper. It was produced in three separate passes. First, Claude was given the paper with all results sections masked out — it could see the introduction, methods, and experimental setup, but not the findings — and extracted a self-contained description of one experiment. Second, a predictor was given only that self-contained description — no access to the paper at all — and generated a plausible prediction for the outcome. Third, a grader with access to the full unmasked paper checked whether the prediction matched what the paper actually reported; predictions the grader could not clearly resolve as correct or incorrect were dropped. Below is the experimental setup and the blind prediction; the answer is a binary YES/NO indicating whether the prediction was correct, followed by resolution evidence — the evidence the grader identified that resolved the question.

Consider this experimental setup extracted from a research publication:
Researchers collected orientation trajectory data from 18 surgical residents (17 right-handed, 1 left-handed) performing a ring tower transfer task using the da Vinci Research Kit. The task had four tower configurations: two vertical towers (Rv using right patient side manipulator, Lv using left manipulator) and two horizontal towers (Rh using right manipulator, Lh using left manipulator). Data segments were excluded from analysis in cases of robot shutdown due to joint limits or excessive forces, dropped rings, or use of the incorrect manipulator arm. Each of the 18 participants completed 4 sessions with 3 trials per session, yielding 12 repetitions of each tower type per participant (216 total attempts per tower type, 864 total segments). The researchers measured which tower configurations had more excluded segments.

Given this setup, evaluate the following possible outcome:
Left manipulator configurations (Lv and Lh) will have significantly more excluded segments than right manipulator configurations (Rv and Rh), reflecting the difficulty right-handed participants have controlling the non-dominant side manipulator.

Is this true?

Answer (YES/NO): YES